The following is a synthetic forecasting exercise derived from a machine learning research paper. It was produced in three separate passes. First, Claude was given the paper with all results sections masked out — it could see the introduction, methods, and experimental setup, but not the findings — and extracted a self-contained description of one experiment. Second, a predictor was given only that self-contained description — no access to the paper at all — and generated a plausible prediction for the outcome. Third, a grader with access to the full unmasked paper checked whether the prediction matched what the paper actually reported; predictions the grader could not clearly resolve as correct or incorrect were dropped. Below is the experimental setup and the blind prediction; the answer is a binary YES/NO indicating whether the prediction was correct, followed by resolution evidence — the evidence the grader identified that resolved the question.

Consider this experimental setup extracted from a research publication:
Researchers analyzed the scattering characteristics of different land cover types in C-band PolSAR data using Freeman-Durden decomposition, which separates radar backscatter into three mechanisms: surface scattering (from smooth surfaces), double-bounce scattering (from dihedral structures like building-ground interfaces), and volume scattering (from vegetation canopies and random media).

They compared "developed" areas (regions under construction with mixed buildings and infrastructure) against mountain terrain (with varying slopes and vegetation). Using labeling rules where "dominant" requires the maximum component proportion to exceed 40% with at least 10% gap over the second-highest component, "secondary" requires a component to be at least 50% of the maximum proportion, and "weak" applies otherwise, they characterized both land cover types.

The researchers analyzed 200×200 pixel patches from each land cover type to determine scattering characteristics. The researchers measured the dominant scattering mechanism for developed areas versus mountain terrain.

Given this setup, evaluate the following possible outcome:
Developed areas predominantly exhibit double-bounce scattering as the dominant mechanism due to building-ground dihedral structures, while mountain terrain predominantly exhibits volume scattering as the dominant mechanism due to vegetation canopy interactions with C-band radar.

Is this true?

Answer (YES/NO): YES